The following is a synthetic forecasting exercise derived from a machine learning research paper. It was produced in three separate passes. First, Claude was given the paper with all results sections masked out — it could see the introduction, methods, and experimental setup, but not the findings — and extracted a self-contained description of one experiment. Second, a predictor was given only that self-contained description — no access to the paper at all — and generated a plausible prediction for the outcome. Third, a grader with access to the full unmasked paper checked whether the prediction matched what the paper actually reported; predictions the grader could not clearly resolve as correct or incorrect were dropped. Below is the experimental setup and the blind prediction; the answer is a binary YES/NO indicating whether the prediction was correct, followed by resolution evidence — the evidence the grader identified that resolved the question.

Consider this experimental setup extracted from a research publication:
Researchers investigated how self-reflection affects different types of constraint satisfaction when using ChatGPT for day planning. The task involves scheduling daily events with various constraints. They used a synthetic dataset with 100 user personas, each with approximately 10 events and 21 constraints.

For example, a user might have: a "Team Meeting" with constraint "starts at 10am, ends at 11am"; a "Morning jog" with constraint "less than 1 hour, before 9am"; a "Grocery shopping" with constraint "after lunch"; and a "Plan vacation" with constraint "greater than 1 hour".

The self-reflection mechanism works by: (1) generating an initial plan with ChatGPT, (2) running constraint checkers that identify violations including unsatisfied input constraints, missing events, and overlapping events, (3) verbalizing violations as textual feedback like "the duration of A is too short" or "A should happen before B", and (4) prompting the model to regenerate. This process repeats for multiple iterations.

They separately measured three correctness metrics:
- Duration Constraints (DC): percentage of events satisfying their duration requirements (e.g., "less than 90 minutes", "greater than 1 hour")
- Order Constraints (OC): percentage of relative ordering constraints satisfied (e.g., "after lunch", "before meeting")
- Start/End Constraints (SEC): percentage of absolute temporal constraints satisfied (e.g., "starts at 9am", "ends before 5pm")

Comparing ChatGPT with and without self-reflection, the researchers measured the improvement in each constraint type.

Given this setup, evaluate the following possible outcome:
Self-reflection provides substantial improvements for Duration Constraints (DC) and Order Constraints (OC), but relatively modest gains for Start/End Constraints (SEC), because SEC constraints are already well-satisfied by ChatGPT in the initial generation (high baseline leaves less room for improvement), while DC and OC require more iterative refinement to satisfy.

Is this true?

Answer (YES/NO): NO